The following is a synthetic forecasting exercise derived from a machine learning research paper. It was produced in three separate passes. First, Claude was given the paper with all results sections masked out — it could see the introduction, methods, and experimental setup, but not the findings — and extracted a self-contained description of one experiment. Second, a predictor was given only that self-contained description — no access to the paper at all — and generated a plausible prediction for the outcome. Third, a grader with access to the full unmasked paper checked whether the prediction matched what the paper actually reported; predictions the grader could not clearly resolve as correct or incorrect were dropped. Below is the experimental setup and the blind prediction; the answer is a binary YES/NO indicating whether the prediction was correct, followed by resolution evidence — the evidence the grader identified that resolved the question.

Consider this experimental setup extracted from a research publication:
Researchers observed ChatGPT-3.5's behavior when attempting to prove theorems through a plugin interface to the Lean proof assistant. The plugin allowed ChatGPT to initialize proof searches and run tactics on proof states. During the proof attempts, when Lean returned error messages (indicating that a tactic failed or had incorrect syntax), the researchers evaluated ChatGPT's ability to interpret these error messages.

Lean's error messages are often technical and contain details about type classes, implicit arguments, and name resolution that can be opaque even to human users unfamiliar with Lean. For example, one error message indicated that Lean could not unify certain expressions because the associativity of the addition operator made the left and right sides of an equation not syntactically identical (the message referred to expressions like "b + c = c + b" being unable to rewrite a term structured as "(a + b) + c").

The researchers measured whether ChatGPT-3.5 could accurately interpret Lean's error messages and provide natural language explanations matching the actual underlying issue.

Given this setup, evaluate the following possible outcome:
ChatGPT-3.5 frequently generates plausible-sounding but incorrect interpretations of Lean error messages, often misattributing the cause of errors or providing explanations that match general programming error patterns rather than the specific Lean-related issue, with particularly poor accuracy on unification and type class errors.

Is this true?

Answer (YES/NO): NO